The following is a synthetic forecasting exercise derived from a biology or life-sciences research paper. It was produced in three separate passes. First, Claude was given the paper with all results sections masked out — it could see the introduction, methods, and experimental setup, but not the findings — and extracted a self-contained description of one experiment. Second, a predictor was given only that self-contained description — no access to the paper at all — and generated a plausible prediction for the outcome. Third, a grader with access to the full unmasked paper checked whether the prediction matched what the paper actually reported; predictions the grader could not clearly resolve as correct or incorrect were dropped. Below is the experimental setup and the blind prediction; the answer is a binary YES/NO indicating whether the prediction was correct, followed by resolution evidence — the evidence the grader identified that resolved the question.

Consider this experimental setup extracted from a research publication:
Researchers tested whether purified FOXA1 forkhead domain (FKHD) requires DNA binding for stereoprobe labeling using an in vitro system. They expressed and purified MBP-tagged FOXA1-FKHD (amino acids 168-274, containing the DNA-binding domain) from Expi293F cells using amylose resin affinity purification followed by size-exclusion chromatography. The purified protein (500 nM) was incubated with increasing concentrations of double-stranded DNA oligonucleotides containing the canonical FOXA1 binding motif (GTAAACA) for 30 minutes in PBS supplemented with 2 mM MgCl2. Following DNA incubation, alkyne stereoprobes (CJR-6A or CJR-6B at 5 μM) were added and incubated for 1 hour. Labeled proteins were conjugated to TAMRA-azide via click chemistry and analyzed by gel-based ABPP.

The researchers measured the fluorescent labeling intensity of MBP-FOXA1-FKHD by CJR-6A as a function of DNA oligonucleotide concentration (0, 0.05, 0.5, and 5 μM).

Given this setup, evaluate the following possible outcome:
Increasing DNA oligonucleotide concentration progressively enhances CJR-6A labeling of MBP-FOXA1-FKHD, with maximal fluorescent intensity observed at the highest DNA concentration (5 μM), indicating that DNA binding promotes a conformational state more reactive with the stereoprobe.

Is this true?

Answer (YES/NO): YES